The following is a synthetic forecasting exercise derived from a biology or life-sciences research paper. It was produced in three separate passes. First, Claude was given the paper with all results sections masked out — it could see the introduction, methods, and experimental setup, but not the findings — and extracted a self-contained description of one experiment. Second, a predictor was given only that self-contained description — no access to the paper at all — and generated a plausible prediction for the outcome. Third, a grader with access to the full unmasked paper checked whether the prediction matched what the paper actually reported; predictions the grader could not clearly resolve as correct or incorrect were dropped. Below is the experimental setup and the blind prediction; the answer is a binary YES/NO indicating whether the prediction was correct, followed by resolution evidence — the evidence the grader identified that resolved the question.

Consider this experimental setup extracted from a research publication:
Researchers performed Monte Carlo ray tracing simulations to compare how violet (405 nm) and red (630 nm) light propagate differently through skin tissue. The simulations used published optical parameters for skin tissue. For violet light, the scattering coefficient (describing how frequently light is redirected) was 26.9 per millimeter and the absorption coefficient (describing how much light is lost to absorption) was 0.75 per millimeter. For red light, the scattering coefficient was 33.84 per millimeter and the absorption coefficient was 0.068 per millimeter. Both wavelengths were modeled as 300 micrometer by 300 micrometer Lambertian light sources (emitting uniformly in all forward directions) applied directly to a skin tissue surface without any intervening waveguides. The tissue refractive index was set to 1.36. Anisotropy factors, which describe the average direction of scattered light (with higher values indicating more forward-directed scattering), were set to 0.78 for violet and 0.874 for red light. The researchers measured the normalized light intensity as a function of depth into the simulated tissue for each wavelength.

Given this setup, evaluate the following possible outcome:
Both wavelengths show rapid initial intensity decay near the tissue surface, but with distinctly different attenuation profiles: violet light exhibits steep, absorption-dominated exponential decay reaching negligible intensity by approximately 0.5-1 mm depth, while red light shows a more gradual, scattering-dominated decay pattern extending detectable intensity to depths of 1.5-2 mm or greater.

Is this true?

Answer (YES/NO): NO